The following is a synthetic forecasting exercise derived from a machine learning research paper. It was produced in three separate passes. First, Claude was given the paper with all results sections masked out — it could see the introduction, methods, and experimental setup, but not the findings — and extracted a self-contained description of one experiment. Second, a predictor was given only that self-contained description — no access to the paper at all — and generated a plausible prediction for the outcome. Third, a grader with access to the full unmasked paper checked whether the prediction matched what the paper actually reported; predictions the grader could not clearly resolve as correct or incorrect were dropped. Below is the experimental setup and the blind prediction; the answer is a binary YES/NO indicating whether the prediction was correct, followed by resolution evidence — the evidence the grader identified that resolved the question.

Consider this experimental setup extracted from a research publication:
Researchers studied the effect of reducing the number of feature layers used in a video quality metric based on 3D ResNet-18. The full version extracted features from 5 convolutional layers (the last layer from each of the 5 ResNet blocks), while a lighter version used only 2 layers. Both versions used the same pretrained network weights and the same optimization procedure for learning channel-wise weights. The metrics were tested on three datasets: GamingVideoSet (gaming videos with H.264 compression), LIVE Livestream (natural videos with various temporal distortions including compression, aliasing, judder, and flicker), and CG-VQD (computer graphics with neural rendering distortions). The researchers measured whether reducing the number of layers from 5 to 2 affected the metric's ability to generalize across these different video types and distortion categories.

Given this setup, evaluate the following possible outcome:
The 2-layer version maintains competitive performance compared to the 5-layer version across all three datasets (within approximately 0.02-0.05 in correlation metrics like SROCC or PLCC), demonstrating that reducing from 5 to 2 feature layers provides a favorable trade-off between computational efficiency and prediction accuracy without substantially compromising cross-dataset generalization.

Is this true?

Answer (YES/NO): NO